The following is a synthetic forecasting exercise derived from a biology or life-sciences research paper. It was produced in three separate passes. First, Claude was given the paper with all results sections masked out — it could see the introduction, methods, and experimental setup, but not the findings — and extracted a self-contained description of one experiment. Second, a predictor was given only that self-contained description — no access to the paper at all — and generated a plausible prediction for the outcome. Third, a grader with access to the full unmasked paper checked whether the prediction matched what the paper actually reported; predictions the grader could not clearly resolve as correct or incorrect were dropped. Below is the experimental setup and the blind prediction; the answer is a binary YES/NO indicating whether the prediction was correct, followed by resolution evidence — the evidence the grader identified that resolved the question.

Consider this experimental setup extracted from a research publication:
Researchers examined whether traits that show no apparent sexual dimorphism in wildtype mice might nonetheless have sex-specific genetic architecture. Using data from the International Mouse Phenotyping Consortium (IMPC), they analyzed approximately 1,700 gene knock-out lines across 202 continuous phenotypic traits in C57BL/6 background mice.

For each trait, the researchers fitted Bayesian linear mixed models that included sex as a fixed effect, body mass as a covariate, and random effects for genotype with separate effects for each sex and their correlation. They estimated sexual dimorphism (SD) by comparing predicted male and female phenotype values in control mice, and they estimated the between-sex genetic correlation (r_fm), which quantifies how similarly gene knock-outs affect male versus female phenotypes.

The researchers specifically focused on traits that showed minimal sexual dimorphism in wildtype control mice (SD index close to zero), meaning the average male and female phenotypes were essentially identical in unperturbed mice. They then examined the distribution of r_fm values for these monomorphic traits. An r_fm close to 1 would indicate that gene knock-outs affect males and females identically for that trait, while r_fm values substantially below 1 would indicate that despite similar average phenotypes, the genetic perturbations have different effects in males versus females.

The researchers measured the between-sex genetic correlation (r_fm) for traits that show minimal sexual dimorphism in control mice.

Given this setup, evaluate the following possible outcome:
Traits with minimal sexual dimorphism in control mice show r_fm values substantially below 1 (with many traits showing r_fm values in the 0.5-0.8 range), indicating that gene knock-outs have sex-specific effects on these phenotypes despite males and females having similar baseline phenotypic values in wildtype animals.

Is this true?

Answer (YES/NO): YES